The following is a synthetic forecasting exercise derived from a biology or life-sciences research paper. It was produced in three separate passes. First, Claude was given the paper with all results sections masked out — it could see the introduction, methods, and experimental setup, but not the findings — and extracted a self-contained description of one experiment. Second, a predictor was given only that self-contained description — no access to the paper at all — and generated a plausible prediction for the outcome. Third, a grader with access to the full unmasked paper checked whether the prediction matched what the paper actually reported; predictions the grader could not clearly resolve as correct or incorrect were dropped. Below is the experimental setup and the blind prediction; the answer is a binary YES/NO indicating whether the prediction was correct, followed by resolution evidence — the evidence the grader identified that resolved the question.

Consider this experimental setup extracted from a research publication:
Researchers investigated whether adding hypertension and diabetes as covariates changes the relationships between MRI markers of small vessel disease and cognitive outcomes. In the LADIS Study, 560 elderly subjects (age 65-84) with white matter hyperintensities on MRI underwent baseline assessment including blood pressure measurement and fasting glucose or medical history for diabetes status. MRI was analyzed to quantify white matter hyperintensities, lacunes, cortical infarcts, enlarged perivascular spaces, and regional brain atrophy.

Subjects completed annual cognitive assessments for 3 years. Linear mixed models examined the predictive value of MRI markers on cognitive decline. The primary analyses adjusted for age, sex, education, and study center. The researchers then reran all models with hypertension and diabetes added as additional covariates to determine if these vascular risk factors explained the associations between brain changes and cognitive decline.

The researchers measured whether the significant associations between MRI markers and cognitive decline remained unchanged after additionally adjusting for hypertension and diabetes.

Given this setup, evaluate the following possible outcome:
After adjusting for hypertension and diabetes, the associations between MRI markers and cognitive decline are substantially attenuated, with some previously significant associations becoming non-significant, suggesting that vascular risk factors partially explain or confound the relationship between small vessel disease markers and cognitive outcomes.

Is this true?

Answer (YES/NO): NO